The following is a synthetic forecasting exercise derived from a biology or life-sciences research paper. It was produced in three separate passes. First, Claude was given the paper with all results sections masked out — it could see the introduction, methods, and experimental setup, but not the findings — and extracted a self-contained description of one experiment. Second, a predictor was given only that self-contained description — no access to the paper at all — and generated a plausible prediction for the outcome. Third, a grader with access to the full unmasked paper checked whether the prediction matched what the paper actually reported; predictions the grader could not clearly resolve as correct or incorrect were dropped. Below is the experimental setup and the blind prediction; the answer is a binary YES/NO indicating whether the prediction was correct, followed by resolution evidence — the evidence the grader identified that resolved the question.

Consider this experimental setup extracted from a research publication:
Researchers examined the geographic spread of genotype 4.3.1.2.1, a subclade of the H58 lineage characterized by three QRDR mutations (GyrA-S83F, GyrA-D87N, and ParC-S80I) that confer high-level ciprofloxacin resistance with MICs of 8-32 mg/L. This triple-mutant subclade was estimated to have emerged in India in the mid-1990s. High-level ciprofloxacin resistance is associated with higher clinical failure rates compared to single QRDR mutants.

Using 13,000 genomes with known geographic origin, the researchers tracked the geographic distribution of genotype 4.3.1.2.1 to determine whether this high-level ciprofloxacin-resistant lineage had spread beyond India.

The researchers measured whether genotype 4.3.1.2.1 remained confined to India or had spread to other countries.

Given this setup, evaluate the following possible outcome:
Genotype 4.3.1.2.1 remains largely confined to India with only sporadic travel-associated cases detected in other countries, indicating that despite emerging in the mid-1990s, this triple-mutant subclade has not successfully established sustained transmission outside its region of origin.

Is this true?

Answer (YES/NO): NO